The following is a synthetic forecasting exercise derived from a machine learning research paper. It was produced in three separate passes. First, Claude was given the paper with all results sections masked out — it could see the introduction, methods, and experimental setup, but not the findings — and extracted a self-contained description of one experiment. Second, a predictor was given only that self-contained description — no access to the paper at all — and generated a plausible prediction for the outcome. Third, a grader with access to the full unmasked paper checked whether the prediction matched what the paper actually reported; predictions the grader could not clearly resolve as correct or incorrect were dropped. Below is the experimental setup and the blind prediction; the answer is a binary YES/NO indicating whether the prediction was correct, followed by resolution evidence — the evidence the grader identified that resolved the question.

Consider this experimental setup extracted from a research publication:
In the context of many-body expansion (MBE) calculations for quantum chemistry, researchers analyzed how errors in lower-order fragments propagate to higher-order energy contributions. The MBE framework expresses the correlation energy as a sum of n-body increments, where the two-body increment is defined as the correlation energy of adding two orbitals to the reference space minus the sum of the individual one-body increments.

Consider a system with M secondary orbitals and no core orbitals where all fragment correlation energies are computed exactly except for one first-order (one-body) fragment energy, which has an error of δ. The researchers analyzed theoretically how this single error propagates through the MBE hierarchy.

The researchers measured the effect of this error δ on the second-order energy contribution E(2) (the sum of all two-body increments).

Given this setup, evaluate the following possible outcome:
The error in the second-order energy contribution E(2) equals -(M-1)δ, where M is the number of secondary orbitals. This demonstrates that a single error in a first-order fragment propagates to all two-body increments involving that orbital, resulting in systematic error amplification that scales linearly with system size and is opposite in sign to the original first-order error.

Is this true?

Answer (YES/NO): YES